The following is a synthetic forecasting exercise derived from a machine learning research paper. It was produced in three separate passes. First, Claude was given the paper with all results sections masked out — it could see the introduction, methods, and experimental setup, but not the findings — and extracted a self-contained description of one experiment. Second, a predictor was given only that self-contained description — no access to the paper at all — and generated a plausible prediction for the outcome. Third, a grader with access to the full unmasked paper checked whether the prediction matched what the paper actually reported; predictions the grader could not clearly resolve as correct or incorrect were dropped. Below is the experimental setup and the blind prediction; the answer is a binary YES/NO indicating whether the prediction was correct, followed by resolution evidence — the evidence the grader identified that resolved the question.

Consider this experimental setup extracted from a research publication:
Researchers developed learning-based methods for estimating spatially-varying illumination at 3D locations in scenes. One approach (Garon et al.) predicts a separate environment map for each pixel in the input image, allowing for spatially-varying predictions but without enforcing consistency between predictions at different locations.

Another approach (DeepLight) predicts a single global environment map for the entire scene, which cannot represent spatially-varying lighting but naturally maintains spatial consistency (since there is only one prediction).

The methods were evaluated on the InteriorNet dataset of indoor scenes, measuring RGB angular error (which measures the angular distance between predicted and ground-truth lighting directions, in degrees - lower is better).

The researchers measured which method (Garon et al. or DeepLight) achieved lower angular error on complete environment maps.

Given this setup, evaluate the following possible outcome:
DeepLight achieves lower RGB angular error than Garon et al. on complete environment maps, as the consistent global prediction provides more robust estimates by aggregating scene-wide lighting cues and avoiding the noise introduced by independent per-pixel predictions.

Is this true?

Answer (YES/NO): YES